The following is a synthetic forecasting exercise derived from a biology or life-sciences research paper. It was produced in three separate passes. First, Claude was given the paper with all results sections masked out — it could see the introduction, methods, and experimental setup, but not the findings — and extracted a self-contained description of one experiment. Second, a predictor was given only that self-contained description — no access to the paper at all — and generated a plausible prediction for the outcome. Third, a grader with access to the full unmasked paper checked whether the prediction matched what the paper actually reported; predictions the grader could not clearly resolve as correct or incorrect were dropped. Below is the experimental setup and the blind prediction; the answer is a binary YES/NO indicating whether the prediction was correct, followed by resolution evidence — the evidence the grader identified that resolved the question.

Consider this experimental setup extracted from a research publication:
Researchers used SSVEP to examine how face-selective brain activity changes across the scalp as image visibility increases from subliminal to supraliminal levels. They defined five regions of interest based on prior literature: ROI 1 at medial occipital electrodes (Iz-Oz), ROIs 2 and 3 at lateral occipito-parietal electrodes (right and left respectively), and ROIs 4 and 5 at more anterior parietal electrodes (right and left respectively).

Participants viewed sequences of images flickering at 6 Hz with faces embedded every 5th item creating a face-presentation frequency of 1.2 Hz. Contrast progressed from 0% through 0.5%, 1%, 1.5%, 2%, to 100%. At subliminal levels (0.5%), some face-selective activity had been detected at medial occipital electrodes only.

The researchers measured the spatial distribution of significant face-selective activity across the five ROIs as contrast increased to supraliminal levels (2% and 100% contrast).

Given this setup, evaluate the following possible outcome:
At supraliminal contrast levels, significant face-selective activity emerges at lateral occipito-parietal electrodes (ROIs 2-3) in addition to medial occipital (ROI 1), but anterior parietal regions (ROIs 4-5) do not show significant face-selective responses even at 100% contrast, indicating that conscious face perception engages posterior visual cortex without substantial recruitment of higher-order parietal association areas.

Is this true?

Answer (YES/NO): NO